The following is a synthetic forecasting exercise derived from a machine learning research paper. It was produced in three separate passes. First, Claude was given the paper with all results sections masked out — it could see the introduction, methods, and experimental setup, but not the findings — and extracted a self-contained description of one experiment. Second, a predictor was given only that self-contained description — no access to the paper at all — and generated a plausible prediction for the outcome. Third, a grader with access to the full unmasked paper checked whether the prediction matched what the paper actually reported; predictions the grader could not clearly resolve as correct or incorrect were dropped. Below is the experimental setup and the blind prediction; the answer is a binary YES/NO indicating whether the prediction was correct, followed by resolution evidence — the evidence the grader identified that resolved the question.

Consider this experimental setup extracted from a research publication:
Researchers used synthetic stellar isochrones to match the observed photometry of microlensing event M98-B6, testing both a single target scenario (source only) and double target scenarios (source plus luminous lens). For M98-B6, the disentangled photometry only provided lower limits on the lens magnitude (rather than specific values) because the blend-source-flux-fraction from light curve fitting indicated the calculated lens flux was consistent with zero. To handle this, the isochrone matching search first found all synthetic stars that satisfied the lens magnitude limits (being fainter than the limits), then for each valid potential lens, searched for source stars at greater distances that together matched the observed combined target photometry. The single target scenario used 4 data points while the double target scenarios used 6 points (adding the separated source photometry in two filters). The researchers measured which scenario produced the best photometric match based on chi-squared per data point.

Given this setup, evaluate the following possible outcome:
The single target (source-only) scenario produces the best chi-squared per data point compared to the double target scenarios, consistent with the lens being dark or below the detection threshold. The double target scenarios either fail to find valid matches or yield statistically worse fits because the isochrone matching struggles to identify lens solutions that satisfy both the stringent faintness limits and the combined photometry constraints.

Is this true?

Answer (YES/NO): NO